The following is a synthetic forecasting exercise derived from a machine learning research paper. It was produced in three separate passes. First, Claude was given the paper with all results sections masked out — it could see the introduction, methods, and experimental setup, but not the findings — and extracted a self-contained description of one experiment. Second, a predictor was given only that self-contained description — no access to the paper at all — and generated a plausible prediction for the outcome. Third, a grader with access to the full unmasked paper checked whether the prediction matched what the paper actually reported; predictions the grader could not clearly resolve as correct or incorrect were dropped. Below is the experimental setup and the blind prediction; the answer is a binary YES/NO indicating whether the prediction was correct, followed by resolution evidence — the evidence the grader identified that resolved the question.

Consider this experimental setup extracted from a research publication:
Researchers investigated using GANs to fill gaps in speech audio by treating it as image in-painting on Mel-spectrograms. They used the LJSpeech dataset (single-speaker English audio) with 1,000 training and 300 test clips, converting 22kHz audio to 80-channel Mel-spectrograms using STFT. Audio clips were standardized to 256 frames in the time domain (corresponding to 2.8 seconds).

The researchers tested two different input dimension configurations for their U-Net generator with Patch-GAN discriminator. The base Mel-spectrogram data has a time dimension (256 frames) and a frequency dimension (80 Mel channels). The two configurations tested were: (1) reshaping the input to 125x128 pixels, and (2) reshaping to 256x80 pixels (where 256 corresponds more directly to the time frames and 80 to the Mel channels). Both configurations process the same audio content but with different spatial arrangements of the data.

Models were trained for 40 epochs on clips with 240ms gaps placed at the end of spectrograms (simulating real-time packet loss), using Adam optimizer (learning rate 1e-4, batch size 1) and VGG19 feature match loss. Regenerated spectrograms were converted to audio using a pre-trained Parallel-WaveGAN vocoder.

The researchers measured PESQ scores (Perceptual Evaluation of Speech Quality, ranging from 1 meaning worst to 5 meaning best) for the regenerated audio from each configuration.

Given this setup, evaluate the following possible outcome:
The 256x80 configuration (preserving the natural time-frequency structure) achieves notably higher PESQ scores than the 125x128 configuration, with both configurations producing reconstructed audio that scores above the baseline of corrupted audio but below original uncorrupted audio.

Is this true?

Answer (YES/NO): NO